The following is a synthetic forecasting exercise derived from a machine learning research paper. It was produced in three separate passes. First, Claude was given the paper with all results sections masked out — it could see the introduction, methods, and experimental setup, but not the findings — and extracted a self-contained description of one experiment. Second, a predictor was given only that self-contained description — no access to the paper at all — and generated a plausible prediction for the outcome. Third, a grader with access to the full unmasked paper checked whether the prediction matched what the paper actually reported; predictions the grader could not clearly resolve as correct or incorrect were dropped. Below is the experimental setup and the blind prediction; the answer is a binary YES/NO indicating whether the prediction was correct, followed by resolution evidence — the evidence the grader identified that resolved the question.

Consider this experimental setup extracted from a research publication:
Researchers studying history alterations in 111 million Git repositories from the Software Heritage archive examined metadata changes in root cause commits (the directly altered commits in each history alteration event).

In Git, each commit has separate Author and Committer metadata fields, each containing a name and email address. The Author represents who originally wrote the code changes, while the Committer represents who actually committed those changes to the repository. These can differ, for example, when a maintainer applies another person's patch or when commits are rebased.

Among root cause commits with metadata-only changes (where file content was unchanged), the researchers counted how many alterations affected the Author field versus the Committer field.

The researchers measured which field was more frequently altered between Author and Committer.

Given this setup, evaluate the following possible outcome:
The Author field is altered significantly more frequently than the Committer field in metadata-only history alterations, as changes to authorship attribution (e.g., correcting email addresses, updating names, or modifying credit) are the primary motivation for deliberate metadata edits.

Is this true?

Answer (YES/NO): NO